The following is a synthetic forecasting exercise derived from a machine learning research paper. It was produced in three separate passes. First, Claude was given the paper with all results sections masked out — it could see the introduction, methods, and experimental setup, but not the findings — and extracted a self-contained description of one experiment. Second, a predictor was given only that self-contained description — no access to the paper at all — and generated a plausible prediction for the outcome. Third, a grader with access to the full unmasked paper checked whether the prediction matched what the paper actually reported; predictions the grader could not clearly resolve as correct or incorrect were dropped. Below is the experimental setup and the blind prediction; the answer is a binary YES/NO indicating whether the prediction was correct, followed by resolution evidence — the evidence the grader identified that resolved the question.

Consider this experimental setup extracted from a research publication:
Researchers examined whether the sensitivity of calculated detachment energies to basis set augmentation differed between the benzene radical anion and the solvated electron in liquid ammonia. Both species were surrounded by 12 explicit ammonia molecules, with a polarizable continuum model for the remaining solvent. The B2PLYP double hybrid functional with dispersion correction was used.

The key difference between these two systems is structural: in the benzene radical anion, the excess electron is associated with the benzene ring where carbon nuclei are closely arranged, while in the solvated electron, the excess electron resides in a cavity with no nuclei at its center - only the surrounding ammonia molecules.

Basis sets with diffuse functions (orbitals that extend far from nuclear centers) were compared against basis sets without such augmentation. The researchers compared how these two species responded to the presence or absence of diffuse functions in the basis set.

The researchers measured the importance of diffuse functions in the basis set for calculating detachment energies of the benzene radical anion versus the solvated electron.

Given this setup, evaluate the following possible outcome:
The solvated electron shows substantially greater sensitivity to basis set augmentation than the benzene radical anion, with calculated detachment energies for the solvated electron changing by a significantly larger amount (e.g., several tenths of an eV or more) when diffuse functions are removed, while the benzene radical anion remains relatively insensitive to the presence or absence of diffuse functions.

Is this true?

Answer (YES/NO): YES